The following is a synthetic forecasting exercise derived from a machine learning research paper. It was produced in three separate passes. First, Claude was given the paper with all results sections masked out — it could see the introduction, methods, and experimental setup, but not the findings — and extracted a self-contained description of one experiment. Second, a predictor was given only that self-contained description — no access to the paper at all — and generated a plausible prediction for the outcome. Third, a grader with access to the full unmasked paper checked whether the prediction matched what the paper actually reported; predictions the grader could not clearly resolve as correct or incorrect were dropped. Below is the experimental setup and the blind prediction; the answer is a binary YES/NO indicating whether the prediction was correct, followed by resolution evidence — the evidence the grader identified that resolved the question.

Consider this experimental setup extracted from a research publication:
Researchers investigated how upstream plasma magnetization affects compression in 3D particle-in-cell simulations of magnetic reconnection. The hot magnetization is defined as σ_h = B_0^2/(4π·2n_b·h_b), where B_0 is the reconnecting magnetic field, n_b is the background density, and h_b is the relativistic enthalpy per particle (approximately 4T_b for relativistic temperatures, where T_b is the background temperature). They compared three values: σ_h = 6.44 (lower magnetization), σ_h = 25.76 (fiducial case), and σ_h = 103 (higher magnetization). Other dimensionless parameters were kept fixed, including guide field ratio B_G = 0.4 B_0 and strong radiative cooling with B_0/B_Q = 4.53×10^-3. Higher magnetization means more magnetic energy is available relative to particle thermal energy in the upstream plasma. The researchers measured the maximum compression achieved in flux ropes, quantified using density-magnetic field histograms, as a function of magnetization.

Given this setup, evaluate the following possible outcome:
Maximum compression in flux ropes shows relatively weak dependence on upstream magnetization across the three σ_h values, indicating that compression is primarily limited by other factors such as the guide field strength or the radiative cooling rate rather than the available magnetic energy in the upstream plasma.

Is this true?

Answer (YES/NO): NO